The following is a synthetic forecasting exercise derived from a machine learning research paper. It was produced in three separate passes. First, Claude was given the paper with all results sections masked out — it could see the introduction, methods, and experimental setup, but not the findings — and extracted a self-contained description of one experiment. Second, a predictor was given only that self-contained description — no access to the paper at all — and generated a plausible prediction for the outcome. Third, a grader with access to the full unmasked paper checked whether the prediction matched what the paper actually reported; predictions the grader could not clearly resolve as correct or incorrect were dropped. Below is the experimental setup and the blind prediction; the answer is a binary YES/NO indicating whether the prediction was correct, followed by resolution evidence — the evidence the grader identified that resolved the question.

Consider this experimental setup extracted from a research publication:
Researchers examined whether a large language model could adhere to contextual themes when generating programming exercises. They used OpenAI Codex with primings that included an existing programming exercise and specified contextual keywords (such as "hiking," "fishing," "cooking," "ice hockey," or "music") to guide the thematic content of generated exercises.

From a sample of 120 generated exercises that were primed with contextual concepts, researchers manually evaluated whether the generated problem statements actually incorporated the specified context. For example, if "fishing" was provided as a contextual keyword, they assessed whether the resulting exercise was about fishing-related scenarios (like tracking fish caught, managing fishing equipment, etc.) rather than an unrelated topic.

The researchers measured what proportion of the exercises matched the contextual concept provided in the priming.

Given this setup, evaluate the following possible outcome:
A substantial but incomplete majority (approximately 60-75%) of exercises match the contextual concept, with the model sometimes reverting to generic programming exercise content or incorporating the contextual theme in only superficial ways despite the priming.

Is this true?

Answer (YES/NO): NO